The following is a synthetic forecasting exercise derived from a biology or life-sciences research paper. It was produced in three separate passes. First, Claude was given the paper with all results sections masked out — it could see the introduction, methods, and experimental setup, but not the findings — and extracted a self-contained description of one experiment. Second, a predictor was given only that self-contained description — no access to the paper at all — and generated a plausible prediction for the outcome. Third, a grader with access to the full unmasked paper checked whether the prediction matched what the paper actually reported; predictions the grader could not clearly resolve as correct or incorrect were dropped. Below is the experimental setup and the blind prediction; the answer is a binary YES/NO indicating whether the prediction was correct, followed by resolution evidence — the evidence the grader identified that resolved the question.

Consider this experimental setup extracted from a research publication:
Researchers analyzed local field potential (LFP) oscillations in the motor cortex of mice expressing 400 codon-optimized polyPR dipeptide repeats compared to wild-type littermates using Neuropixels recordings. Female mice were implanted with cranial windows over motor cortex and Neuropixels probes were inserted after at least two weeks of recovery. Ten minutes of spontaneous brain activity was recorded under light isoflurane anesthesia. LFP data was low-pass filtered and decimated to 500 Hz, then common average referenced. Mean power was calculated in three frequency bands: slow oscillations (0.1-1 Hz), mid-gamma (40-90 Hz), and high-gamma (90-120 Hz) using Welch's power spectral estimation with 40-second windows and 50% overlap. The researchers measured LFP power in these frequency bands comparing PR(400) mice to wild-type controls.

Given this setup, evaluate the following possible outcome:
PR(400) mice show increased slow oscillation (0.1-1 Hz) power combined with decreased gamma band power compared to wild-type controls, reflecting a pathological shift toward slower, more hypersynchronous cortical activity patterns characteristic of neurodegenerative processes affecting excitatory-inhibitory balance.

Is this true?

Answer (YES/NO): NO